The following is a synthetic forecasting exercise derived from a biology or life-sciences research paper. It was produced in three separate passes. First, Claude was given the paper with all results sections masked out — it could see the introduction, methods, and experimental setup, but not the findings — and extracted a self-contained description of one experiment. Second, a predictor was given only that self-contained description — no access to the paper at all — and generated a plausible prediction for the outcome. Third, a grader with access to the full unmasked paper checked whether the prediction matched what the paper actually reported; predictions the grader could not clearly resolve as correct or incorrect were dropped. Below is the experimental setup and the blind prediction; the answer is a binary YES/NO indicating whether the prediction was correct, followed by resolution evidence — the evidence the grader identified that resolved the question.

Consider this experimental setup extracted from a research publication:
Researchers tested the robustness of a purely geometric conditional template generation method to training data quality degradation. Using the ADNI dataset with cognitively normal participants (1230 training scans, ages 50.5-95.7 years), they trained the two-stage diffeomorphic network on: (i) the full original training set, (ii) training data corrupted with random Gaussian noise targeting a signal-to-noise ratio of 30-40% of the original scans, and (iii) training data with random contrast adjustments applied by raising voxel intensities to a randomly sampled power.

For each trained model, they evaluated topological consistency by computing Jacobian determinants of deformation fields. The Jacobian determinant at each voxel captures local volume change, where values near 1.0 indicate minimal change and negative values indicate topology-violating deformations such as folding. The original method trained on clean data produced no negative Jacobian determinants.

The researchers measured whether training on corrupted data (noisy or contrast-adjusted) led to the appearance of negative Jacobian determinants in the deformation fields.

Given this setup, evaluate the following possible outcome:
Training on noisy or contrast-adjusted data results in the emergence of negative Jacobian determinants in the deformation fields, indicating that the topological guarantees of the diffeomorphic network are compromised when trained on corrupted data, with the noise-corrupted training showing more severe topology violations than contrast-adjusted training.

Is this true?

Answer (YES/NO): NO